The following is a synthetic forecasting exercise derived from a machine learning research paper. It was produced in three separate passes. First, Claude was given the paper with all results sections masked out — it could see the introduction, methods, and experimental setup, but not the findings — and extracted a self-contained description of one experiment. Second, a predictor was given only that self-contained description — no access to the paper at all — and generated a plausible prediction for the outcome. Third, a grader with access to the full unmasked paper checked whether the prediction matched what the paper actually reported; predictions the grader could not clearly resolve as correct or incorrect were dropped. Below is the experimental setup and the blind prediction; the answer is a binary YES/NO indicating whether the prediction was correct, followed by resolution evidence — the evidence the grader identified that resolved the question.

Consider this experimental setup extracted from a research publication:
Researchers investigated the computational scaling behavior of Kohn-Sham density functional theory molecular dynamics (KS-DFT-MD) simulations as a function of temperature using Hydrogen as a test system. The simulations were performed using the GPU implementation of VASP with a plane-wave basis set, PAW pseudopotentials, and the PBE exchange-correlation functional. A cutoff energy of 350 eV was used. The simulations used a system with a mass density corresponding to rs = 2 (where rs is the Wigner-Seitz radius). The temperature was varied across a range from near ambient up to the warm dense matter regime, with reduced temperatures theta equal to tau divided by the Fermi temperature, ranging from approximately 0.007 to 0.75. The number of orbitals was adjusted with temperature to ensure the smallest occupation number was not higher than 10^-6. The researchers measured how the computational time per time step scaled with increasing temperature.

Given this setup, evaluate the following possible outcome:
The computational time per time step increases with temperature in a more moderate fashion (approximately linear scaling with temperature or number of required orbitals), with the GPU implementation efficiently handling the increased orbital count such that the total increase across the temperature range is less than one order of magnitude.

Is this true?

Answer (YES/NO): NO